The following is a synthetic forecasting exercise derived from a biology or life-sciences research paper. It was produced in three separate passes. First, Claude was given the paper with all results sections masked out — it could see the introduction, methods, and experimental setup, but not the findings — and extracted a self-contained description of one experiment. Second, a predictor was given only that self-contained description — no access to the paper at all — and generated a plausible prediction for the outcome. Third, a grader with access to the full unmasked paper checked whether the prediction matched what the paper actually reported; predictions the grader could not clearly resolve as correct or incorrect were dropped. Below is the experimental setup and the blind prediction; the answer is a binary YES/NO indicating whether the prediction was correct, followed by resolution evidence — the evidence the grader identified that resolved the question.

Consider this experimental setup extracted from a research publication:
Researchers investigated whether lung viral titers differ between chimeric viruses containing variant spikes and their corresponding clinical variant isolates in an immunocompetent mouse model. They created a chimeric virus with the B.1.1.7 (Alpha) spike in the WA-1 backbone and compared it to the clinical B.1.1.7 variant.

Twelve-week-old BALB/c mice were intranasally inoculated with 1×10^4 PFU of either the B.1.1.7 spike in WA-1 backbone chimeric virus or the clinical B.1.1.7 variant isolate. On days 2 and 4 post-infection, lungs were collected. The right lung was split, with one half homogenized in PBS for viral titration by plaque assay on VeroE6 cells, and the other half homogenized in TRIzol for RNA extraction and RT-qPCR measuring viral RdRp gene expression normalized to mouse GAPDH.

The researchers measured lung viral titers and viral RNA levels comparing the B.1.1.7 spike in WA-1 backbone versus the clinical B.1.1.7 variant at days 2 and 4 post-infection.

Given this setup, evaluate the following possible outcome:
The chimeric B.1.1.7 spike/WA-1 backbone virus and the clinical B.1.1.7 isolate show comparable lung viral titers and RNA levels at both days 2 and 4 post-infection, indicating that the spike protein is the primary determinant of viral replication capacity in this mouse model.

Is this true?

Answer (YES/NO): NO